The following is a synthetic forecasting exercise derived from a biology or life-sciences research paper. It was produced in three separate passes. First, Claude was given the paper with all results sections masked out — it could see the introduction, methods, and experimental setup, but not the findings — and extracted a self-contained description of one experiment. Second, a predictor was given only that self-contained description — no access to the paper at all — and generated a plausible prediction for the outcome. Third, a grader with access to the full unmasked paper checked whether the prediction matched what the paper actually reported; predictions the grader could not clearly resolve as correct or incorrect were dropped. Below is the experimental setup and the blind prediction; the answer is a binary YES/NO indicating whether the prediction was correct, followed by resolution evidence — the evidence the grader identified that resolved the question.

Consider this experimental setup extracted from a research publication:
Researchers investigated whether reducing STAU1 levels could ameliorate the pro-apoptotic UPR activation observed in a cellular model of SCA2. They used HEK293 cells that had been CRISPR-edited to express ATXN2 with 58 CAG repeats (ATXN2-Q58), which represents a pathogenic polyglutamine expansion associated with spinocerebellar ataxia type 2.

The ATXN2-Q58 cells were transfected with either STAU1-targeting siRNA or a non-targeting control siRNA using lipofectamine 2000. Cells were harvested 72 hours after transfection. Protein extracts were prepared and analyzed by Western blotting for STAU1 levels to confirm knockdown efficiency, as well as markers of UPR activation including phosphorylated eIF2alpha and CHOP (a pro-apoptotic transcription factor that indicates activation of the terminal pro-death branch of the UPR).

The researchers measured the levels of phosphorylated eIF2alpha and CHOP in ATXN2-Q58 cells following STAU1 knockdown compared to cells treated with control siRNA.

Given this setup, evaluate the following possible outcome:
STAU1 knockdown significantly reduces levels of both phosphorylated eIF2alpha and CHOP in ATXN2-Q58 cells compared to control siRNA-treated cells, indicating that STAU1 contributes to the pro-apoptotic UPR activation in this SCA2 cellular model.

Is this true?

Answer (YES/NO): YES